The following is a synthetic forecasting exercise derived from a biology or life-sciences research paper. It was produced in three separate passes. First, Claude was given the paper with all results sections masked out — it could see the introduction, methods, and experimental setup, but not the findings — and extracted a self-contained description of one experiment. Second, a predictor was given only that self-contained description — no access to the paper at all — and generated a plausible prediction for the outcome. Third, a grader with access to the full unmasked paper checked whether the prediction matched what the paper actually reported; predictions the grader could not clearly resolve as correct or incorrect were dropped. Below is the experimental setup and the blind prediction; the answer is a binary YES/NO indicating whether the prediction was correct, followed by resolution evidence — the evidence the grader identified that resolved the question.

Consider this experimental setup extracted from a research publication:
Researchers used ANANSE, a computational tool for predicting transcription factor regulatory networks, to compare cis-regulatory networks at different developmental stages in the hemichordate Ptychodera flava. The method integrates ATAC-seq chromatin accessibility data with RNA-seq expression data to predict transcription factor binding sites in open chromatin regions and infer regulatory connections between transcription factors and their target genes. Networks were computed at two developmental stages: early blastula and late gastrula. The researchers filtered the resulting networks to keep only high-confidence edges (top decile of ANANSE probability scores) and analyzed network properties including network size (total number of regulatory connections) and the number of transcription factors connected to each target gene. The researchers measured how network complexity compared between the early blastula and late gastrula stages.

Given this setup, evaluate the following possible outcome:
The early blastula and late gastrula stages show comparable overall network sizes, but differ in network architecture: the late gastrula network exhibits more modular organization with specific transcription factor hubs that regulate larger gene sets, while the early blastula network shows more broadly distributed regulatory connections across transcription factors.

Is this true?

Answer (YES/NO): NO